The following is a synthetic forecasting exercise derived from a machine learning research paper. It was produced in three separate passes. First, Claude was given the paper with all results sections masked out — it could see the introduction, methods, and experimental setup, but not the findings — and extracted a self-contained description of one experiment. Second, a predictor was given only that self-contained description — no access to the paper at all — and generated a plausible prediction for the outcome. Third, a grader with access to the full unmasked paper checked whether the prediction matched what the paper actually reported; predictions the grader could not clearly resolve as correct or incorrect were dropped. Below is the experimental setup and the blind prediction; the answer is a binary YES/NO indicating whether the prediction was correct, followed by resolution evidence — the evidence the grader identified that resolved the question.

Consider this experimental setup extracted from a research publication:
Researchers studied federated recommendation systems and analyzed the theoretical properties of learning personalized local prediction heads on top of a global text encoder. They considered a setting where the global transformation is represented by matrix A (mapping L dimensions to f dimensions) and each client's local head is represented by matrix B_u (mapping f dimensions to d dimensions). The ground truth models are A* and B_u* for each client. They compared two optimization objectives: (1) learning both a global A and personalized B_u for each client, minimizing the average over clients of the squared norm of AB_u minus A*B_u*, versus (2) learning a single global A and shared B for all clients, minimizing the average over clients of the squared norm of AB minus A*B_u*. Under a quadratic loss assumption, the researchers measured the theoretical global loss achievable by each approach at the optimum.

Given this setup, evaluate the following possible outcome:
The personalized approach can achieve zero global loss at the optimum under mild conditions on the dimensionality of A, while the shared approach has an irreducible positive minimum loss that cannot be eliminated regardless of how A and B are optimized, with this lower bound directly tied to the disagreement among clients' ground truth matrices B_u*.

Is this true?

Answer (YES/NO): NO